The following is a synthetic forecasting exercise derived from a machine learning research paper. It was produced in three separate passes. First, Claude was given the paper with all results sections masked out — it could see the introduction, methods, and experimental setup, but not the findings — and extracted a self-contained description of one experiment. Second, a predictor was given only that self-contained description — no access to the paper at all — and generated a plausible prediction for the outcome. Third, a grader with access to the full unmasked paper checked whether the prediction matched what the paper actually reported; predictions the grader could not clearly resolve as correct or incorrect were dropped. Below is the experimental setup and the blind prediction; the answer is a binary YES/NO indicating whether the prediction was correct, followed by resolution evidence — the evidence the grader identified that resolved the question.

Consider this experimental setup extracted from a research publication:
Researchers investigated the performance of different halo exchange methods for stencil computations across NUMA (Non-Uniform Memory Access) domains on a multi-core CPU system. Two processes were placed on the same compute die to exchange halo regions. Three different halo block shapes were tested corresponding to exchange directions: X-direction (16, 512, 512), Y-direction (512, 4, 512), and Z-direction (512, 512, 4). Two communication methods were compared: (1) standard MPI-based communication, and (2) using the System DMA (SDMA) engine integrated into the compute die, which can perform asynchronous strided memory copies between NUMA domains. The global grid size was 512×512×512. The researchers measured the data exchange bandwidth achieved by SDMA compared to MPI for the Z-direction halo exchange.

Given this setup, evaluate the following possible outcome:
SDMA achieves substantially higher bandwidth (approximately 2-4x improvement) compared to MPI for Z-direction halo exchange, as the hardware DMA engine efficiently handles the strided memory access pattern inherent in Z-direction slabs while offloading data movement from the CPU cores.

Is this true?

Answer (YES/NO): NO